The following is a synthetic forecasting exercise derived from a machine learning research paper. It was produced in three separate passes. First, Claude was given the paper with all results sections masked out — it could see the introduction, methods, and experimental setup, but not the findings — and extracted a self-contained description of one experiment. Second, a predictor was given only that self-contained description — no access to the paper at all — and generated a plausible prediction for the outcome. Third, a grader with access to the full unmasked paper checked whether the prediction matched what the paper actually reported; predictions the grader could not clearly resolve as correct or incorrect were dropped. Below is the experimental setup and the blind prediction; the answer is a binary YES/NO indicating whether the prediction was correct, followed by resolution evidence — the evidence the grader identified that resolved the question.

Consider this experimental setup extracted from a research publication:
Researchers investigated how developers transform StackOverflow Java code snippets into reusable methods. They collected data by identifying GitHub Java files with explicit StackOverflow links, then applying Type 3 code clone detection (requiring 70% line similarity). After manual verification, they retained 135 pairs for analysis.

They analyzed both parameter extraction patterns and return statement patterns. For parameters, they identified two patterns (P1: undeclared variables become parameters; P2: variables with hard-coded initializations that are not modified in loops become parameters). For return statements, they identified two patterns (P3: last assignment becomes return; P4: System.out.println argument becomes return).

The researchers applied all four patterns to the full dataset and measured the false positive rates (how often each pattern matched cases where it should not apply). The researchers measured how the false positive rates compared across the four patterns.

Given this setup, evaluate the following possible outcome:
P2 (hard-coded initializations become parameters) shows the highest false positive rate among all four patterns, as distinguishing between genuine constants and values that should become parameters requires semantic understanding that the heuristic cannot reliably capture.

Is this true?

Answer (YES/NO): NO